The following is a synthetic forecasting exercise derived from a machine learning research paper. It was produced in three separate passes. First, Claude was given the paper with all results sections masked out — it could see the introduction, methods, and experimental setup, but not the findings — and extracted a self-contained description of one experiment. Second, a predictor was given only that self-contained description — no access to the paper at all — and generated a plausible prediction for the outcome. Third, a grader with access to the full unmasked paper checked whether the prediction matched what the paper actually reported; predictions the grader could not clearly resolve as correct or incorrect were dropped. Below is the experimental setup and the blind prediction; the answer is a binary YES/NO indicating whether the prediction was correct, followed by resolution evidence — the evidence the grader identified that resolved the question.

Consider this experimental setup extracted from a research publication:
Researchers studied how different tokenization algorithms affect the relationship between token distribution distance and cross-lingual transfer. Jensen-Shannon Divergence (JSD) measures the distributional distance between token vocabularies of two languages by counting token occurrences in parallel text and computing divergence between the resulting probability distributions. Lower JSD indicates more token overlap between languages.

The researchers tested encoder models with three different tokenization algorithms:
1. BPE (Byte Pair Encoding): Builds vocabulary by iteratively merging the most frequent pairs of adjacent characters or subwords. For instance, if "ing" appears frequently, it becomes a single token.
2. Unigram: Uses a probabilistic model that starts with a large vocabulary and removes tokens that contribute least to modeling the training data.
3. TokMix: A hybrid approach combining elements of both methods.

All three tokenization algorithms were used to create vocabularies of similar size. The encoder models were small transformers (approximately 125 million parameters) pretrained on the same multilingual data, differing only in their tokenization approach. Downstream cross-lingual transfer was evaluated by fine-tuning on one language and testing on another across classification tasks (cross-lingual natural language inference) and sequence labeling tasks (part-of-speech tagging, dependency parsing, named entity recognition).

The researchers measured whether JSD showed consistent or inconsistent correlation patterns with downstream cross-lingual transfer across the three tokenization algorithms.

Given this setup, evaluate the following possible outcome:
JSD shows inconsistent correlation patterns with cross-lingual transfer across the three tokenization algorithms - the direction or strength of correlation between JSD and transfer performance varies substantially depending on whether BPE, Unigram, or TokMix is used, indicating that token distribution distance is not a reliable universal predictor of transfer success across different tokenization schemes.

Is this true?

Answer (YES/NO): NO